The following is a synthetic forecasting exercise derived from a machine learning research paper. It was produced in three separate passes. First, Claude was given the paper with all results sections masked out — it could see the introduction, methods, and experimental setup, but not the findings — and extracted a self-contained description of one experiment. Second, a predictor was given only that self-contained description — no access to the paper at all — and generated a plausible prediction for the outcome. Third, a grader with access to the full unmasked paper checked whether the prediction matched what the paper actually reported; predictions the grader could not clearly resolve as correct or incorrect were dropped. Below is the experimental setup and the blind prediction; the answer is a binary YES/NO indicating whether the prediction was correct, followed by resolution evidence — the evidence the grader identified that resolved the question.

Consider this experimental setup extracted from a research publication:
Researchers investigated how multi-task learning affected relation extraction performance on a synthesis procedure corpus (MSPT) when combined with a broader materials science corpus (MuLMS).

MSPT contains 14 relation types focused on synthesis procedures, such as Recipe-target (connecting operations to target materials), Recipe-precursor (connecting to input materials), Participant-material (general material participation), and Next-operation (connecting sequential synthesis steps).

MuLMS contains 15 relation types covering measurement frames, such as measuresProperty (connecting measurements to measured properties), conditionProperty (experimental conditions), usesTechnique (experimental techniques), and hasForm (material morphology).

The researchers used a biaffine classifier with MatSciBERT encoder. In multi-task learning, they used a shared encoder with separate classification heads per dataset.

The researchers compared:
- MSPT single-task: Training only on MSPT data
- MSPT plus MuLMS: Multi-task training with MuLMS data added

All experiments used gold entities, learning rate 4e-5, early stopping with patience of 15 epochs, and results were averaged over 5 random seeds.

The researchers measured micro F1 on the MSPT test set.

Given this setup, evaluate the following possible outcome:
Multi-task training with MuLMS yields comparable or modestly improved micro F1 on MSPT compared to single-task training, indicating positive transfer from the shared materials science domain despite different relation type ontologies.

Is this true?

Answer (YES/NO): YES